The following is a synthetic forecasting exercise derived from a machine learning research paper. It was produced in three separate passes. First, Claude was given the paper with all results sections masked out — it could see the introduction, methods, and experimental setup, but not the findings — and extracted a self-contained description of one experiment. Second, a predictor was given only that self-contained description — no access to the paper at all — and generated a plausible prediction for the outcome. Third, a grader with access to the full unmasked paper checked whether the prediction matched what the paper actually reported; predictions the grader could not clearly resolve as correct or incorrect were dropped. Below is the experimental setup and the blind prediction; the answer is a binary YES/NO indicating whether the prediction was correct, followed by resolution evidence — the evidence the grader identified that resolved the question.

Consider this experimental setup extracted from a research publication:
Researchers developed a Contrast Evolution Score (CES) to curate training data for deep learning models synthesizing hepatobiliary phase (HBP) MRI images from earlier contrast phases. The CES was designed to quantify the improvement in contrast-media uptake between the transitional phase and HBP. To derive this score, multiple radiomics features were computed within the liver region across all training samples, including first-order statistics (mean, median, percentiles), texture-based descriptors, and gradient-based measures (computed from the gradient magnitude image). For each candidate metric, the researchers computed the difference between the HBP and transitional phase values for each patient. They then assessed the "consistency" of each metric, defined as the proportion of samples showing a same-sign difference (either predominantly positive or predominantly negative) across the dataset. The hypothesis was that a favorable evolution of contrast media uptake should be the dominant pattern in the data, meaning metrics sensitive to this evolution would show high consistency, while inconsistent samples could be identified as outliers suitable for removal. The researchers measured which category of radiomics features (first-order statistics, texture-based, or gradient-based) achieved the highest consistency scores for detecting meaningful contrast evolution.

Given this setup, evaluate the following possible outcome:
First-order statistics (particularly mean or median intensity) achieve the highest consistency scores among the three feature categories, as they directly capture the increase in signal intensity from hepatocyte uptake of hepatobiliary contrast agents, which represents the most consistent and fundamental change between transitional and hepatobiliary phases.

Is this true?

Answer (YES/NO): NO